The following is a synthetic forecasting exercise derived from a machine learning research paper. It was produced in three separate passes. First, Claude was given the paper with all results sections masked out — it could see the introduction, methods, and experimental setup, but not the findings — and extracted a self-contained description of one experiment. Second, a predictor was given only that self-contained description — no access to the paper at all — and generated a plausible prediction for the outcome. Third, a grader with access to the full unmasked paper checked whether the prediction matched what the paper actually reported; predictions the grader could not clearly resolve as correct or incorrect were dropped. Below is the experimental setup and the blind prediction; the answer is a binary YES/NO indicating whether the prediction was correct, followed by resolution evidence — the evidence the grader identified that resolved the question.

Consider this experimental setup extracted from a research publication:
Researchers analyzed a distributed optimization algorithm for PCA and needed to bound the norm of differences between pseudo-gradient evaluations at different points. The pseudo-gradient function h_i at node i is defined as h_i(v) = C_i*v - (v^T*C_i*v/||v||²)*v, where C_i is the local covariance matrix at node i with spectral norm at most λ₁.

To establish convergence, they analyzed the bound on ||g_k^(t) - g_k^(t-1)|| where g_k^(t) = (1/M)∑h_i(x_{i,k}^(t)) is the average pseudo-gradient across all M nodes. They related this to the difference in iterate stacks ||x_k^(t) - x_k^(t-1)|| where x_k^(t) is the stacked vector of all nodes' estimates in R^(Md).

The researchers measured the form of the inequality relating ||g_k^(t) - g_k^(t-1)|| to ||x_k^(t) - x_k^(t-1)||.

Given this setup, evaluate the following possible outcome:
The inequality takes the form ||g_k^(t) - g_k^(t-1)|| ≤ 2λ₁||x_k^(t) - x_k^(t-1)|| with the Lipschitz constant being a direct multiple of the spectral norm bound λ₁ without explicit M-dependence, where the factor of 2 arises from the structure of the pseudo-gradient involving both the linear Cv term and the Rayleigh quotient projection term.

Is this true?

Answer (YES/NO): NO